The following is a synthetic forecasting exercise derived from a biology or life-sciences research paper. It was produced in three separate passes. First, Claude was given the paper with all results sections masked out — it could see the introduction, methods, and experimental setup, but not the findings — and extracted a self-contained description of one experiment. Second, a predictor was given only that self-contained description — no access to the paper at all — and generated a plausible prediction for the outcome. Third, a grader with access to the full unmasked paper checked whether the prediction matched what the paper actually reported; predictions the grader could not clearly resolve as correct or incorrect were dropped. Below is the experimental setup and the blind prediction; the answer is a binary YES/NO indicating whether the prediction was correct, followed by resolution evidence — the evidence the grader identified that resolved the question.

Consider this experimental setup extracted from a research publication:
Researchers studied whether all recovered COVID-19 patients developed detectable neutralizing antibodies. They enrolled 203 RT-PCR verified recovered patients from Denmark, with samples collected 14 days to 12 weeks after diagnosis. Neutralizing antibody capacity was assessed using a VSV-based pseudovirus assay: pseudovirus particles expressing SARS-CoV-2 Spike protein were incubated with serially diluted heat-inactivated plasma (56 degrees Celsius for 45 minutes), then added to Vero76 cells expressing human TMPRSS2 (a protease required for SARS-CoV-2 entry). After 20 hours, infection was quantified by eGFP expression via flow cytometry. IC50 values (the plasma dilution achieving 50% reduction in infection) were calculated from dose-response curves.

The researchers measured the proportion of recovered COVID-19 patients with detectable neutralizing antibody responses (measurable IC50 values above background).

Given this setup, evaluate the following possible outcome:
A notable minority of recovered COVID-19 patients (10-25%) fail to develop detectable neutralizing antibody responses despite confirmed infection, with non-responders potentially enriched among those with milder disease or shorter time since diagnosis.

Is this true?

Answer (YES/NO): NO